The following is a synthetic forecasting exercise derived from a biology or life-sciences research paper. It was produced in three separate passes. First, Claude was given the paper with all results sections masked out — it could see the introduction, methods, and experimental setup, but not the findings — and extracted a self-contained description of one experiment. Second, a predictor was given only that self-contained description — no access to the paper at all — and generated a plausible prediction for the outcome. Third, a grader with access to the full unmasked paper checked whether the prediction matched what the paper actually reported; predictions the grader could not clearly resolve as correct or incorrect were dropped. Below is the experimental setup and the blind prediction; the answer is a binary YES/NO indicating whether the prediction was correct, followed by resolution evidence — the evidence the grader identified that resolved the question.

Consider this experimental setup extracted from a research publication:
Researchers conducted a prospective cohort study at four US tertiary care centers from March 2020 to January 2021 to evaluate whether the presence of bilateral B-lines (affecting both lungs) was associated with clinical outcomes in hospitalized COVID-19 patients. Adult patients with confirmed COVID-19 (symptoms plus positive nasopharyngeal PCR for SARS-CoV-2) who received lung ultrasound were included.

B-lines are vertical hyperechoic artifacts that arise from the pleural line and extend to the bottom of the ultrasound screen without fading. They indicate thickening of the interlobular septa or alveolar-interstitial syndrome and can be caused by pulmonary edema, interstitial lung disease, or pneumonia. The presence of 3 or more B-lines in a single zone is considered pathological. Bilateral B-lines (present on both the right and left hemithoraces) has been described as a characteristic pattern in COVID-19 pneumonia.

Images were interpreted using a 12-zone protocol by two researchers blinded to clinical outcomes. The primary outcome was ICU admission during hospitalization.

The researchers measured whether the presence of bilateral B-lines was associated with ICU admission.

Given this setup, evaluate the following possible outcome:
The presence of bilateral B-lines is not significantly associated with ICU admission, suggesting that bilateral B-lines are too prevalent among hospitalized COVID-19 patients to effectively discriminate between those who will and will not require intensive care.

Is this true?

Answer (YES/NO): NO